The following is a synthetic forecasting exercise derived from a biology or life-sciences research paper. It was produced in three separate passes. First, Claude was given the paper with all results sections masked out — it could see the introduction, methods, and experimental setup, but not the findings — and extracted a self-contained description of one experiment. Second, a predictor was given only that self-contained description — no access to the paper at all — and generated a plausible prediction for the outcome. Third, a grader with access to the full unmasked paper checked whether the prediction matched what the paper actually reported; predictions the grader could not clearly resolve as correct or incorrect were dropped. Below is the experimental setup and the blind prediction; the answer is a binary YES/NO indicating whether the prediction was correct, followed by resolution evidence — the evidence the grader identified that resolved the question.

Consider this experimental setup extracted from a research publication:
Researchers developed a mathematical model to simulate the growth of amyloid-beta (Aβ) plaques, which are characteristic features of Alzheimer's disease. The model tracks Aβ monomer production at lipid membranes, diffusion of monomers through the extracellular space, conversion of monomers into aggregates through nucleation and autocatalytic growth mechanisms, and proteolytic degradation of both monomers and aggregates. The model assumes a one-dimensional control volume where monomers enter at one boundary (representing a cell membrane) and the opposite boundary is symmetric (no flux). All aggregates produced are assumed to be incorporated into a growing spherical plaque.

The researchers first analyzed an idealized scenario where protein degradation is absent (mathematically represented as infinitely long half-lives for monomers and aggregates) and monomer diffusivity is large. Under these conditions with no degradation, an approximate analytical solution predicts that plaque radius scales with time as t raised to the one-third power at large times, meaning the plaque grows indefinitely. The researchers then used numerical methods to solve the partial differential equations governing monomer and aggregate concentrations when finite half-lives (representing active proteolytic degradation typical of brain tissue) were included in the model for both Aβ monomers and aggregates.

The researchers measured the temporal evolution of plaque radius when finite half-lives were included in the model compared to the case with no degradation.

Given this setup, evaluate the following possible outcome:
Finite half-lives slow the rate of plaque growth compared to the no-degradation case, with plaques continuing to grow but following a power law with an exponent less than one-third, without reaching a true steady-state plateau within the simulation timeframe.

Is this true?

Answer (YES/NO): NO